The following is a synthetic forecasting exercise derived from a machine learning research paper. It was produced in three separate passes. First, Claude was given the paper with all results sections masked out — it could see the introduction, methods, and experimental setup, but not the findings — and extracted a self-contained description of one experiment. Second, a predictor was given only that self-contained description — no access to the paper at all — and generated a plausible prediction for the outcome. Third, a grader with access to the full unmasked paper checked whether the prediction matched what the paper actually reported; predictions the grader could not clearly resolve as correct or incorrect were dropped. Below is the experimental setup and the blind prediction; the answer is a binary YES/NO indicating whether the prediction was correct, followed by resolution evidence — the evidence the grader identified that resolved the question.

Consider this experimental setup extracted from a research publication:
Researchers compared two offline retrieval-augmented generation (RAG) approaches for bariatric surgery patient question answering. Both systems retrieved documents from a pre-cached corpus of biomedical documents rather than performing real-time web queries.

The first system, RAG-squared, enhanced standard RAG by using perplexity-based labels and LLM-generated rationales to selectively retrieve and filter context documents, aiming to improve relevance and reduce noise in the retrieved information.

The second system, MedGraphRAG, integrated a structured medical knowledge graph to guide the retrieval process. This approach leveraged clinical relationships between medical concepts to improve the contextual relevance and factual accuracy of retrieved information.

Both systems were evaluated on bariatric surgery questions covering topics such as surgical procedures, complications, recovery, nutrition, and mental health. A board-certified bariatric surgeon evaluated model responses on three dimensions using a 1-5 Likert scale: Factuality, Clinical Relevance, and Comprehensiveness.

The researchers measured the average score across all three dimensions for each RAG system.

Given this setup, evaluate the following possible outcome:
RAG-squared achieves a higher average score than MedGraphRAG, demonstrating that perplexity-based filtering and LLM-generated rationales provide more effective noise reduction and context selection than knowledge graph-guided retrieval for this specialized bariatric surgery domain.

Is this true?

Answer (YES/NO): NO